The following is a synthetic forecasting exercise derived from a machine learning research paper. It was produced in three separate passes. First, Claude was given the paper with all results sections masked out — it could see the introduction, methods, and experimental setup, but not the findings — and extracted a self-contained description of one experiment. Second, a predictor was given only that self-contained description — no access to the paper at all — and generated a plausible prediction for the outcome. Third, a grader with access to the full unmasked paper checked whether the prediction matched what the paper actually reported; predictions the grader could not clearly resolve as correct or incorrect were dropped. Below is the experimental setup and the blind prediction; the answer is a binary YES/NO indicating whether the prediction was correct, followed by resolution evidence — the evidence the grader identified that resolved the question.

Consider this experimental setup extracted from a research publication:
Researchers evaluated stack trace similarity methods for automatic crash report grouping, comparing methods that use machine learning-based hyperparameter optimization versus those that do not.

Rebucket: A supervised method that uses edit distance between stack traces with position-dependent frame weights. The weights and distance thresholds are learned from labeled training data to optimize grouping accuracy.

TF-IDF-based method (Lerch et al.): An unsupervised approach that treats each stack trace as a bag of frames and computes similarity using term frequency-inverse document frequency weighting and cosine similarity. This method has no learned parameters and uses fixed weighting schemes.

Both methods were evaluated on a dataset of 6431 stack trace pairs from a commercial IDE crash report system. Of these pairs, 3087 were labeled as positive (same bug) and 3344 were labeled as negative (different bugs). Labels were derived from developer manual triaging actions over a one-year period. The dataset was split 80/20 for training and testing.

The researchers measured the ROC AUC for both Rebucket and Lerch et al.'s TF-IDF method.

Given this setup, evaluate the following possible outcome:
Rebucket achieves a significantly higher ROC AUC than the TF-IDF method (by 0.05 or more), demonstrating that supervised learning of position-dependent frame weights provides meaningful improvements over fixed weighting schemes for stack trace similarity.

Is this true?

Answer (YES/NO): NO